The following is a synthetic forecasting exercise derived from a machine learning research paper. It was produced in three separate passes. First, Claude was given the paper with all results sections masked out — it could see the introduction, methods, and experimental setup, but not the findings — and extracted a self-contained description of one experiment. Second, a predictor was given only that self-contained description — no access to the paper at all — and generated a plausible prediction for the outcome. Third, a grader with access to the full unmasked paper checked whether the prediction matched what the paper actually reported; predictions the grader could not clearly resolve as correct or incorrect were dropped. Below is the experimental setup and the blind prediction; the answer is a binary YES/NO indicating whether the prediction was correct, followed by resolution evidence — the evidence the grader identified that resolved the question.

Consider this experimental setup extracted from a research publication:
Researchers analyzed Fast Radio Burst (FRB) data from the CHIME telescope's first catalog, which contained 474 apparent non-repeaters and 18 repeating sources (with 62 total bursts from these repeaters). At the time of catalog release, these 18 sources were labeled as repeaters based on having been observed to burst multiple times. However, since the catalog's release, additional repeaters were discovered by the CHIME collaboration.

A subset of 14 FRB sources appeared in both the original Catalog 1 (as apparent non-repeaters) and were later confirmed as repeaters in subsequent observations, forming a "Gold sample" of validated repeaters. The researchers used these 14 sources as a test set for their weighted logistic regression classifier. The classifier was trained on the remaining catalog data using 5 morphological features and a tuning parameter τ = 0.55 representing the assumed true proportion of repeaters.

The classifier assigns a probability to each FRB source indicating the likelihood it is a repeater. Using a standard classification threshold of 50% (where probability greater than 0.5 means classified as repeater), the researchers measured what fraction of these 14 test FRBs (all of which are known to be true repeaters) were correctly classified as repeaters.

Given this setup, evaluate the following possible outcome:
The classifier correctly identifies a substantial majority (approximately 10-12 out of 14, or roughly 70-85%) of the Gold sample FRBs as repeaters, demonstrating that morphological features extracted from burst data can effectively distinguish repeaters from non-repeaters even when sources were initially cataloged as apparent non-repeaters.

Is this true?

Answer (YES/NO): NO